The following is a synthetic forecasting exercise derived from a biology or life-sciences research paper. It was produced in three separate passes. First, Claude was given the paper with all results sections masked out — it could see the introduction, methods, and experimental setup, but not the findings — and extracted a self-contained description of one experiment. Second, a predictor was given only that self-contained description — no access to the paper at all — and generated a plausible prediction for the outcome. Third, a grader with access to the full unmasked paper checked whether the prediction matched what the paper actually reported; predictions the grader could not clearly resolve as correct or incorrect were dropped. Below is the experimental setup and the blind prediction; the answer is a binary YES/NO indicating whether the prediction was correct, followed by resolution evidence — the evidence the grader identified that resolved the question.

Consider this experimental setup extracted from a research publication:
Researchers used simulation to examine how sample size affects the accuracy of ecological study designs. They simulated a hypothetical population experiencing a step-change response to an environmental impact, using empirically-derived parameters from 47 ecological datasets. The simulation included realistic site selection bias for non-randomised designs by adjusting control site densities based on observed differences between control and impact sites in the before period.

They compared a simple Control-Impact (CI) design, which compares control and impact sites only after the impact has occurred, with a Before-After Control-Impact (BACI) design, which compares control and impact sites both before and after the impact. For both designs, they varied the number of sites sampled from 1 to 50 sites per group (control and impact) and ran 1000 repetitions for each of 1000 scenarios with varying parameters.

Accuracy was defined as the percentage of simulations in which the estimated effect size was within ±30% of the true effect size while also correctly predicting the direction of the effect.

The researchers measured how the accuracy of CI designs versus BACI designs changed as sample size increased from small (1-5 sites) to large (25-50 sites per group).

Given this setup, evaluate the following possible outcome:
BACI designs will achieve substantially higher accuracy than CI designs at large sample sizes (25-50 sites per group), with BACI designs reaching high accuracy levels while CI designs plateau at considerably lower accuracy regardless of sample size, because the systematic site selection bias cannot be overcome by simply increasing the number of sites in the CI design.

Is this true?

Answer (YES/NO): YES